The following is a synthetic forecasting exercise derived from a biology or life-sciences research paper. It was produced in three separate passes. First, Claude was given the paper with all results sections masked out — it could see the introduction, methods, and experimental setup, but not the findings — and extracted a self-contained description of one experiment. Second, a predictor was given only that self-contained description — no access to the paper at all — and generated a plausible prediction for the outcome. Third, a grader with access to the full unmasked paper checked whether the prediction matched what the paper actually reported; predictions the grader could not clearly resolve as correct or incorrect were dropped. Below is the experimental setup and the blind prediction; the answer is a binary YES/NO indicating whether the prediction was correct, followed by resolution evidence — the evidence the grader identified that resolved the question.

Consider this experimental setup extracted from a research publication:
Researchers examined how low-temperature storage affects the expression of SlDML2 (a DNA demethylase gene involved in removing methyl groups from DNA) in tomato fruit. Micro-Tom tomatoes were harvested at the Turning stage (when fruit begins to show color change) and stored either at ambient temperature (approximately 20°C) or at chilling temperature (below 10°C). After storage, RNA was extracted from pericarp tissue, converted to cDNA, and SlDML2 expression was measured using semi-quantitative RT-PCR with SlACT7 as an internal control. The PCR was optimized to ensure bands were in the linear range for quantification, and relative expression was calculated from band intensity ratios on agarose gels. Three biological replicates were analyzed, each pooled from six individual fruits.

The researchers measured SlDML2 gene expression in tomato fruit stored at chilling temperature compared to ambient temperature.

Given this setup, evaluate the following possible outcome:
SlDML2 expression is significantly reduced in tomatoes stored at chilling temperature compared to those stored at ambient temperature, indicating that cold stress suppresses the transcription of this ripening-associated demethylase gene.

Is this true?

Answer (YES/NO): NO